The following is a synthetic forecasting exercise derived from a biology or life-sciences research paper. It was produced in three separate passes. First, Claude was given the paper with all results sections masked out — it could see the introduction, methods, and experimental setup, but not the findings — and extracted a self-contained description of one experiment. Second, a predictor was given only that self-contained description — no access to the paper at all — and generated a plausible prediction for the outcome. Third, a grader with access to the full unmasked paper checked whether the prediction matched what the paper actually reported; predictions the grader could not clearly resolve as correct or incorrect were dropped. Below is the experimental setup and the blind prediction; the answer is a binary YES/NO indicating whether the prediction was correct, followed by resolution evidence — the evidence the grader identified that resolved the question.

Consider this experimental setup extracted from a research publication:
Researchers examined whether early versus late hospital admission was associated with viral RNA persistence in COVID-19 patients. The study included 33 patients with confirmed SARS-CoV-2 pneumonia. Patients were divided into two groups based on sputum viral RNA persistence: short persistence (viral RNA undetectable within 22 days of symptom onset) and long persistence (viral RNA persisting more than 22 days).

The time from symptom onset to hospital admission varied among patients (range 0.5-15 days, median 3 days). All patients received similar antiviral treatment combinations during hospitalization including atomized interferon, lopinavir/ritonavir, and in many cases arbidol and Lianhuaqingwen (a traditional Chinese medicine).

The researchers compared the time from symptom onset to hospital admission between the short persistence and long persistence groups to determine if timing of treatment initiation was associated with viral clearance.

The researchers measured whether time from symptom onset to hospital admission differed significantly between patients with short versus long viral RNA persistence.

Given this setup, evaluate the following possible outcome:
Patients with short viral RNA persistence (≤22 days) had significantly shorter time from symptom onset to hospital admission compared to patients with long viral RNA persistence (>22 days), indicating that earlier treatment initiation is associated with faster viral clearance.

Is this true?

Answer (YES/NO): YES